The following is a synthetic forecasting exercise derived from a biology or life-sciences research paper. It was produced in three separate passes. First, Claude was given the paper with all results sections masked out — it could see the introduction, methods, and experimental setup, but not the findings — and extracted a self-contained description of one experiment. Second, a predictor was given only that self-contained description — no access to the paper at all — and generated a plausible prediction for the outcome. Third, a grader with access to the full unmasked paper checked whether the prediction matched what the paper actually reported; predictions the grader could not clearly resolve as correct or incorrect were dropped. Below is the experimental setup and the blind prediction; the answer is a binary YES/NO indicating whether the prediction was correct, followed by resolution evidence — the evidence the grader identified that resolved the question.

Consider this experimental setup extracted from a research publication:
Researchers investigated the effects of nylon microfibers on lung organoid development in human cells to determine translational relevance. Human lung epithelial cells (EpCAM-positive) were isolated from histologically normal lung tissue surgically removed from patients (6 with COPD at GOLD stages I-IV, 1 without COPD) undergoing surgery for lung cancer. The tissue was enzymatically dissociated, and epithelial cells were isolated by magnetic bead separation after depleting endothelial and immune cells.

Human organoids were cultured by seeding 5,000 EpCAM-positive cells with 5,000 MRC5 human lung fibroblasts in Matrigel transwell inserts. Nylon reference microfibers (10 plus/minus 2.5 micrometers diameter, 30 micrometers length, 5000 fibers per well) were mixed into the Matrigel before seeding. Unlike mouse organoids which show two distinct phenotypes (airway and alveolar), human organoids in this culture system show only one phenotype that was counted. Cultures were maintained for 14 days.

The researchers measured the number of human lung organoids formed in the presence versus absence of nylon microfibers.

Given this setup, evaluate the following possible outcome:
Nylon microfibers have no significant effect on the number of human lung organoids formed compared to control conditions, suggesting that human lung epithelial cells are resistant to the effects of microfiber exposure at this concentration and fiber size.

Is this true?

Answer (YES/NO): NO